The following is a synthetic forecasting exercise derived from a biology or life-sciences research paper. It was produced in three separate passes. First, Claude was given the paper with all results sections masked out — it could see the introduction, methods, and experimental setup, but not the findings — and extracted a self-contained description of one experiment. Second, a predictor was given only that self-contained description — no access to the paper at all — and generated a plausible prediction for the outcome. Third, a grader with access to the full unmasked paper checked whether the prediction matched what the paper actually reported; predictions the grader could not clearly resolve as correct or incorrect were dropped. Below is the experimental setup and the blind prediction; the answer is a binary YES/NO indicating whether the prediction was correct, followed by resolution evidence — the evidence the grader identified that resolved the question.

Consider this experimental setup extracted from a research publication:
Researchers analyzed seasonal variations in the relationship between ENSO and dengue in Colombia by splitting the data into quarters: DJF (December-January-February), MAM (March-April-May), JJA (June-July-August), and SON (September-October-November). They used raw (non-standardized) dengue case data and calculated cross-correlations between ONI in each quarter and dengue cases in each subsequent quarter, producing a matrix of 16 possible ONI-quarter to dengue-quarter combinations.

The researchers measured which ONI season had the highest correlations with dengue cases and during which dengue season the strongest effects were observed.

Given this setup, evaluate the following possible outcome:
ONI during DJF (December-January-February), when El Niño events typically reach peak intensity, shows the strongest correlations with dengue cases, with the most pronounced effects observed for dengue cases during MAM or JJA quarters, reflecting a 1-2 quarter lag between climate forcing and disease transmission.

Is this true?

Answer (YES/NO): NO